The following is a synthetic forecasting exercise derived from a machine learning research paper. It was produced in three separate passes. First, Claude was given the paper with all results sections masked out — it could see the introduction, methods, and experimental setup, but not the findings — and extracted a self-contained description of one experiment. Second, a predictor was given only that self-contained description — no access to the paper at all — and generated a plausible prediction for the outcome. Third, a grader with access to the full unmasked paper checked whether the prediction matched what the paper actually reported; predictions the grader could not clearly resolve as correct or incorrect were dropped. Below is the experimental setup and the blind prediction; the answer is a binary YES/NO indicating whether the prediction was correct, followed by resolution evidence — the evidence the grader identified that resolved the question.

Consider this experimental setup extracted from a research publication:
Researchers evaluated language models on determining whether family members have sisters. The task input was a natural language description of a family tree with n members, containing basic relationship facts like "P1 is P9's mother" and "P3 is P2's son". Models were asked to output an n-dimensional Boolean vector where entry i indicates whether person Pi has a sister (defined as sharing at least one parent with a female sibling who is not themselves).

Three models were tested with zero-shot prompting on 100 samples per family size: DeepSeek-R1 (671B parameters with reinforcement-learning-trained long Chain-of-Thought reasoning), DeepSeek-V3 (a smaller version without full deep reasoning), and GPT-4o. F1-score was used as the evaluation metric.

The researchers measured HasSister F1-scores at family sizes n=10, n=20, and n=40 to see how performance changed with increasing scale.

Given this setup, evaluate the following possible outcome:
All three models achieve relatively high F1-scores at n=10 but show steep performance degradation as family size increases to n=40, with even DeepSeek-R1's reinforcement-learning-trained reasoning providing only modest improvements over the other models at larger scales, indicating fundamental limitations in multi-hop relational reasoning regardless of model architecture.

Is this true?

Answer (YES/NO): NO